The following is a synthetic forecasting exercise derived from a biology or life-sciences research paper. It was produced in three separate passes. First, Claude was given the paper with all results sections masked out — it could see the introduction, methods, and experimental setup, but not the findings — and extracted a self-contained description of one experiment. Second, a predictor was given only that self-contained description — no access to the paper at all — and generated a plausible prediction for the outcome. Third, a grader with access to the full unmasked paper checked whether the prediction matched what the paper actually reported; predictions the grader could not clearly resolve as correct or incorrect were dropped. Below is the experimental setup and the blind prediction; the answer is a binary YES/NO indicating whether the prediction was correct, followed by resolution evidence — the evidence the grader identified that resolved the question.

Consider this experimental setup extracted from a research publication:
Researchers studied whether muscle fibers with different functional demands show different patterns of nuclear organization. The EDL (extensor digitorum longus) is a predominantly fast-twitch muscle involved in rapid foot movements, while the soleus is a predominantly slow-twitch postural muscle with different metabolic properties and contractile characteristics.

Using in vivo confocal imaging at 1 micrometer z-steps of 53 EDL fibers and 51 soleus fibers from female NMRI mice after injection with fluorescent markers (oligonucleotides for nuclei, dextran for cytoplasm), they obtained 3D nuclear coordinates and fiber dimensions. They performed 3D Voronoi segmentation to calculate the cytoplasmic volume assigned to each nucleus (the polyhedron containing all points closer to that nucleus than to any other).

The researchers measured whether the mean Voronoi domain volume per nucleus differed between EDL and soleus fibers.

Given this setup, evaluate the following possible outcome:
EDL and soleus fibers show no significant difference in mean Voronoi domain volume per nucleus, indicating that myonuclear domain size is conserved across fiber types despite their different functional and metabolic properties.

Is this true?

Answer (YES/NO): NO